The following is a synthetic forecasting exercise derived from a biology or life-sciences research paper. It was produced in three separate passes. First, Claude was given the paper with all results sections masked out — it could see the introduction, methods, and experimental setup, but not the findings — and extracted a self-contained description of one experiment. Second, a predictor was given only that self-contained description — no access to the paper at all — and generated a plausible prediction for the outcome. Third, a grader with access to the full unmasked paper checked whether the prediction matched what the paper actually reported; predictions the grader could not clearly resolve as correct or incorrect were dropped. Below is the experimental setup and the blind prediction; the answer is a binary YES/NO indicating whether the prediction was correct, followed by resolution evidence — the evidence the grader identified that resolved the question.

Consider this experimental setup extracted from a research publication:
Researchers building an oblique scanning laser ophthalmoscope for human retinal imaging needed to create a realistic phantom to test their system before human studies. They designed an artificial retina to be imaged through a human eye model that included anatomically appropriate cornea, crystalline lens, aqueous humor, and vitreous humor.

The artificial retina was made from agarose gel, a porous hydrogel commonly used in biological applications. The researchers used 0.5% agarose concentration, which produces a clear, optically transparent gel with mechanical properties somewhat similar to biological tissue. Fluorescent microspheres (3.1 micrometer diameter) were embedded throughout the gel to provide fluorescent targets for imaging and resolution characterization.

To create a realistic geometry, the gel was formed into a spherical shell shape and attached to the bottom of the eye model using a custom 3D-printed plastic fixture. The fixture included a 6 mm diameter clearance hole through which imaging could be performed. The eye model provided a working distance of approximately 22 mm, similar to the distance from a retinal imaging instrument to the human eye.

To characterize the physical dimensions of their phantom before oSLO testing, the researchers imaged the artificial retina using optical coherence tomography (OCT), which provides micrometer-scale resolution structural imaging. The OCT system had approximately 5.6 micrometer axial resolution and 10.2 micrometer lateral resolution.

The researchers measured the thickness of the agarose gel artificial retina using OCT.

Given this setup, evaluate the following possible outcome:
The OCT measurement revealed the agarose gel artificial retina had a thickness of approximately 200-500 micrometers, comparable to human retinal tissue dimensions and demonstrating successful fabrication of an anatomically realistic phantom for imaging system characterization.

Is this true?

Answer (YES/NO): NO